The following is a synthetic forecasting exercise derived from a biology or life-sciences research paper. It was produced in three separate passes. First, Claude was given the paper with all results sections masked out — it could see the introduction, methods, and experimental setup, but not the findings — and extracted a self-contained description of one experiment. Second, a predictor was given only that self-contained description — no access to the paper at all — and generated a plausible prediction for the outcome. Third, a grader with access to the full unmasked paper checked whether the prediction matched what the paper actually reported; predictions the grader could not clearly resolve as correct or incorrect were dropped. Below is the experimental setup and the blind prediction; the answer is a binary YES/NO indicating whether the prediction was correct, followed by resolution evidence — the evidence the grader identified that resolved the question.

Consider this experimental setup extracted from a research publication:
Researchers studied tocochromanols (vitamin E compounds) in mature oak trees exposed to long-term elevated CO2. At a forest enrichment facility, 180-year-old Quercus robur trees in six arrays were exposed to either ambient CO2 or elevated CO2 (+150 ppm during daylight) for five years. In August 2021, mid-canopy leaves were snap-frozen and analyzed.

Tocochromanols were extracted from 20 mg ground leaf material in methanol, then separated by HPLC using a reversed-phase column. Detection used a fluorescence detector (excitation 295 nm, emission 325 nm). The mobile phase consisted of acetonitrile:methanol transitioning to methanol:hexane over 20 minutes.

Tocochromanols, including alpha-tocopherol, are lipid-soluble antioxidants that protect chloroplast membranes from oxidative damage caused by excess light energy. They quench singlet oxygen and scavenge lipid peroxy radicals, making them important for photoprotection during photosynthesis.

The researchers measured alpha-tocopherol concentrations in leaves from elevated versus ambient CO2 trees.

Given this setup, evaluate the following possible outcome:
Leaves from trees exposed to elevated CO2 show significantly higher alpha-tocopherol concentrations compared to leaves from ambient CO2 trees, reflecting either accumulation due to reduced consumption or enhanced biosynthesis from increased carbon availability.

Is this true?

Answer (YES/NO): NO